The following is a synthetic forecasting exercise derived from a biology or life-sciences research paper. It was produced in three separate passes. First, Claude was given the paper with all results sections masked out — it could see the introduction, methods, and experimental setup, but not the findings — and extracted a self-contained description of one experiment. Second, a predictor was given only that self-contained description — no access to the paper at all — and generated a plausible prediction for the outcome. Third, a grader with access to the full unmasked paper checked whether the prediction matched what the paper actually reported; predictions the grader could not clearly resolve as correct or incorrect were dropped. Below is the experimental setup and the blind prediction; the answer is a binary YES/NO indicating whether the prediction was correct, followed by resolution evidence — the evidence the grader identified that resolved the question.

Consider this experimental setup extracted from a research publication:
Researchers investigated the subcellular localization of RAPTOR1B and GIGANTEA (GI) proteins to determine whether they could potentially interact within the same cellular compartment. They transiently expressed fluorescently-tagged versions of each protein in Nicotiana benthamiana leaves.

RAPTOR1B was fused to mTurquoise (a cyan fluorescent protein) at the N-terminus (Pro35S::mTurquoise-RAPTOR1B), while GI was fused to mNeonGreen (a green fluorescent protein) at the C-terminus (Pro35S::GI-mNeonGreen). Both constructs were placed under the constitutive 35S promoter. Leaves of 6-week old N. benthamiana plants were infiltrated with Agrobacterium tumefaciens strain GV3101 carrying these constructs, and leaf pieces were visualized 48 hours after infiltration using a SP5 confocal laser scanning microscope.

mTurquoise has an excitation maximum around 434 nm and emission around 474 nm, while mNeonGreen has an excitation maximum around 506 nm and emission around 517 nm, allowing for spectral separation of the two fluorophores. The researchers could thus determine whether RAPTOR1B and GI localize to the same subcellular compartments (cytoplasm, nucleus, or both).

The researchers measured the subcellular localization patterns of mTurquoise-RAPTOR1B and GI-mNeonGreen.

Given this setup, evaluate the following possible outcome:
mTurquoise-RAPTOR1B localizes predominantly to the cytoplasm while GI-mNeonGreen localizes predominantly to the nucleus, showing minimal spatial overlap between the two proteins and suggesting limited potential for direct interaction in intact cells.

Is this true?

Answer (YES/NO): NO